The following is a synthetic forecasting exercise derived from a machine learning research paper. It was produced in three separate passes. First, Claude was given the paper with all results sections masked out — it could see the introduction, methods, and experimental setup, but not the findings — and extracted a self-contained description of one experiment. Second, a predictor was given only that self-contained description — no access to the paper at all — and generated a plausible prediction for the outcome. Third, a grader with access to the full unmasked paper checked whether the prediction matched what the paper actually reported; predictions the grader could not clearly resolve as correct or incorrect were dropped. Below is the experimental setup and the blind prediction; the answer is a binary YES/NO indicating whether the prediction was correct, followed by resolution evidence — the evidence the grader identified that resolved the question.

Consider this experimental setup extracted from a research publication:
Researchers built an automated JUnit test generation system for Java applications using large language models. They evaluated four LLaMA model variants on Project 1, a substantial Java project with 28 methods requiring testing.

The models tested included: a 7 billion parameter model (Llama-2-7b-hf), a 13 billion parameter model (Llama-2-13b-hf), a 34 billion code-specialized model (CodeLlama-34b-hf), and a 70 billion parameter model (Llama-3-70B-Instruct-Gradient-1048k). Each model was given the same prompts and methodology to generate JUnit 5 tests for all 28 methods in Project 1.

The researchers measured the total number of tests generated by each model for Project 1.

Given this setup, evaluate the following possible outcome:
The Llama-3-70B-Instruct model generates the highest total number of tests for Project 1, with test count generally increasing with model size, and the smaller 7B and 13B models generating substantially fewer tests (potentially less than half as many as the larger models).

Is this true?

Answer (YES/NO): YES